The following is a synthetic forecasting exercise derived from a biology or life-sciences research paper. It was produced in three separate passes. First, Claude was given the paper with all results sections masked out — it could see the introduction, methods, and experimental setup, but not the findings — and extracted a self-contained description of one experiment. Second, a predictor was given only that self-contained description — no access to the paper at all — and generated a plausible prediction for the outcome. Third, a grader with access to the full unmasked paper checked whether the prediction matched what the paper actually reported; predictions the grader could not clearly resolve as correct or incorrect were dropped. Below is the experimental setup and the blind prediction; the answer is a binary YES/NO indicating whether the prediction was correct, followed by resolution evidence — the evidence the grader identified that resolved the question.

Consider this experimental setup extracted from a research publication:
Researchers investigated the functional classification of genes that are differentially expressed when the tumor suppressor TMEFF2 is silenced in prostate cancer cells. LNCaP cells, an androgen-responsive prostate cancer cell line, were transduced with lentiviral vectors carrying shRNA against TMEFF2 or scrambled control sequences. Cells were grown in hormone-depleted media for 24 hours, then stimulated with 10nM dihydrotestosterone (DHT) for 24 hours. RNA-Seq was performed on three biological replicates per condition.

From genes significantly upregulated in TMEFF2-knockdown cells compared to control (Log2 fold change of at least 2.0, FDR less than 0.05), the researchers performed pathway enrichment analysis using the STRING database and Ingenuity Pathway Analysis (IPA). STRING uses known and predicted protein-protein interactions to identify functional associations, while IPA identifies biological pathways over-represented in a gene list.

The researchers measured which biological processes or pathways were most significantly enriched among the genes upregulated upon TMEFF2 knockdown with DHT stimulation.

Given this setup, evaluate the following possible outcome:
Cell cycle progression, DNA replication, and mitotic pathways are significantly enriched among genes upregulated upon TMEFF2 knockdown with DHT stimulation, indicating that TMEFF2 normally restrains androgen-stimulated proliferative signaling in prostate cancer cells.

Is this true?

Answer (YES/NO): YES